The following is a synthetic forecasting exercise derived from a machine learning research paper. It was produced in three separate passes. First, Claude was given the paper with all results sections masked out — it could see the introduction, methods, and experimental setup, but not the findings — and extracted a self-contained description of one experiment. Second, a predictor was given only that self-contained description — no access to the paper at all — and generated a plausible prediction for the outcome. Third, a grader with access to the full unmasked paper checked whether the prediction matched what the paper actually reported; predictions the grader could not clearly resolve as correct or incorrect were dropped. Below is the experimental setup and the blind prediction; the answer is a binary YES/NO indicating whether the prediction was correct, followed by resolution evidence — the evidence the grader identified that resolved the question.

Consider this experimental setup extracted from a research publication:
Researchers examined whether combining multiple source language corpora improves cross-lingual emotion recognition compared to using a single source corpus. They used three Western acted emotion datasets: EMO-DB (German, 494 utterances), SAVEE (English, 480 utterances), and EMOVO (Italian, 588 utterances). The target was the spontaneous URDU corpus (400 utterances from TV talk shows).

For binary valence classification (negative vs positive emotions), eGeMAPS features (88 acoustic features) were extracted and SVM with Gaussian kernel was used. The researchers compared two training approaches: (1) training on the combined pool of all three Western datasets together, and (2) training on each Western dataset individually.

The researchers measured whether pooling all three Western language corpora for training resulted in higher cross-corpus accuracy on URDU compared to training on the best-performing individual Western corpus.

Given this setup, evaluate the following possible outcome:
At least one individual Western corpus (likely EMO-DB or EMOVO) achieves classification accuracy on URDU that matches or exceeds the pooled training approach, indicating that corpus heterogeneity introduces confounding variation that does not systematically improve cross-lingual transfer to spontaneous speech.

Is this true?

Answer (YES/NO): NO